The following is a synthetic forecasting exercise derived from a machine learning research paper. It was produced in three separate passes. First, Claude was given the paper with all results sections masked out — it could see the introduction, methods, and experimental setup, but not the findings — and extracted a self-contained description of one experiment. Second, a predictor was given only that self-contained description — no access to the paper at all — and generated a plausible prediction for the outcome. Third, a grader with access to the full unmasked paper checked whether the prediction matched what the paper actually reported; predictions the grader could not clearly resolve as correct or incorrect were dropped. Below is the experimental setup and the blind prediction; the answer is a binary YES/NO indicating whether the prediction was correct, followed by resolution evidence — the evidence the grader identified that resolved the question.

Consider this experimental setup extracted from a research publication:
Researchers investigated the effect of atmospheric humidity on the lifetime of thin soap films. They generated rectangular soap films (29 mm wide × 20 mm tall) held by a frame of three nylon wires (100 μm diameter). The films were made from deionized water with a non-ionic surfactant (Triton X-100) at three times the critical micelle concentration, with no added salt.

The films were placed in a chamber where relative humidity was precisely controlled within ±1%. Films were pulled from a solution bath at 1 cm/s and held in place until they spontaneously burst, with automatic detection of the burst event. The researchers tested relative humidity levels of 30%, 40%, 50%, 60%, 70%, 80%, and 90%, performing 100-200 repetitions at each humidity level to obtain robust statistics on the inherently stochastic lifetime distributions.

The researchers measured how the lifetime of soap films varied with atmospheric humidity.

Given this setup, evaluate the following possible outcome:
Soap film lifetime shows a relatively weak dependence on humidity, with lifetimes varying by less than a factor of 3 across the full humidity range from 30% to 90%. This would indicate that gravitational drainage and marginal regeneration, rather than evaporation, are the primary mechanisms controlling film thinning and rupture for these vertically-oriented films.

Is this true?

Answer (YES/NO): NO